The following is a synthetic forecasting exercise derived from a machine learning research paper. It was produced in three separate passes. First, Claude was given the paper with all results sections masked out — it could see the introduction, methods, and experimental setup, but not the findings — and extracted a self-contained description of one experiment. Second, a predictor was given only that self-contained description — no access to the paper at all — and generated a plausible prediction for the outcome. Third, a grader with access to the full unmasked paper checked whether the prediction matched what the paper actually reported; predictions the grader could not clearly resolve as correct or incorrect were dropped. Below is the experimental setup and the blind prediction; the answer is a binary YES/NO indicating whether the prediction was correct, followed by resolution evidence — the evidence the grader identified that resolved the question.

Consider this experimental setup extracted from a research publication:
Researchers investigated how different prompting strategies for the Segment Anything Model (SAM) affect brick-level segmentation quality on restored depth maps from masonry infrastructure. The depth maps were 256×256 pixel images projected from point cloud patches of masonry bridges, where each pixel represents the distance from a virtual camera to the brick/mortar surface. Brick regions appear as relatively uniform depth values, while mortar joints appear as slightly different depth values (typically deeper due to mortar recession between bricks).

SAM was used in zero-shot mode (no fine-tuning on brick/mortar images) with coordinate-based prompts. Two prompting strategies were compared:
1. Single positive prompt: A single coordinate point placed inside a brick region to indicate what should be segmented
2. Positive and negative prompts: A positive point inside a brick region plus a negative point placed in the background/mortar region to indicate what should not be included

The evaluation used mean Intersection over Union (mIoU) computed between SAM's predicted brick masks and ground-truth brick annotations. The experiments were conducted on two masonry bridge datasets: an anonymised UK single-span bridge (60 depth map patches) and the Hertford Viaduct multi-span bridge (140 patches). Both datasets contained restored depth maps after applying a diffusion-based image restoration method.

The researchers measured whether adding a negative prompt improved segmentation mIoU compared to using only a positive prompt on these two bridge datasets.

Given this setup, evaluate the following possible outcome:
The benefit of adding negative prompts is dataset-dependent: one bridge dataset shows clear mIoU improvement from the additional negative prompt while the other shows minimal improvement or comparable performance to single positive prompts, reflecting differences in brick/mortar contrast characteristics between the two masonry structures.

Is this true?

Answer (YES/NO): NO